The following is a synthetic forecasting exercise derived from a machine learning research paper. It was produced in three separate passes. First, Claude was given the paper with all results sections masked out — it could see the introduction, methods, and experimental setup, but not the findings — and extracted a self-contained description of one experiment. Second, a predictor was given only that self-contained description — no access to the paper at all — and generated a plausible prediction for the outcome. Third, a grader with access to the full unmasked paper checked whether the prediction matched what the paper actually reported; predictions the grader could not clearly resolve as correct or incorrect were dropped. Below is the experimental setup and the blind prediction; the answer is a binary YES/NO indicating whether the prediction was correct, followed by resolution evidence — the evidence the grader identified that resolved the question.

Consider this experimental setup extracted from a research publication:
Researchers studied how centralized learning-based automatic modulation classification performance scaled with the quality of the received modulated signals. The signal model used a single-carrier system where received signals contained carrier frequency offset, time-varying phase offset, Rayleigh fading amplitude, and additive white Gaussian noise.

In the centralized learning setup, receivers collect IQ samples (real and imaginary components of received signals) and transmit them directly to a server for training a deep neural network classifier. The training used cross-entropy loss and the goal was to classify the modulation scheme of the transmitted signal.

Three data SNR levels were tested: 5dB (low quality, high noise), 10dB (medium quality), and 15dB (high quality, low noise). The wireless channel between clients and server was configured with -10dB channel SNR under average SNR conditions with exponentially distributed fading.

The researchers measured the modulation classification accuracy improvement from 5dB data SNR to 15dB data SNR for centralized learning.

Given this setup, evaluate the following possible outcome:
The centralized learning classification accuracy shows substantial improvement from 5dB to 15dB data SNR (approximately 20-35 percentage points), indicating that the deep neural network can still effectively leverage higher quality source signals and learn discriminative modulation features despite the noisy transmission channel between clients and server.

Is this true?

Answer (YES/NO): YES